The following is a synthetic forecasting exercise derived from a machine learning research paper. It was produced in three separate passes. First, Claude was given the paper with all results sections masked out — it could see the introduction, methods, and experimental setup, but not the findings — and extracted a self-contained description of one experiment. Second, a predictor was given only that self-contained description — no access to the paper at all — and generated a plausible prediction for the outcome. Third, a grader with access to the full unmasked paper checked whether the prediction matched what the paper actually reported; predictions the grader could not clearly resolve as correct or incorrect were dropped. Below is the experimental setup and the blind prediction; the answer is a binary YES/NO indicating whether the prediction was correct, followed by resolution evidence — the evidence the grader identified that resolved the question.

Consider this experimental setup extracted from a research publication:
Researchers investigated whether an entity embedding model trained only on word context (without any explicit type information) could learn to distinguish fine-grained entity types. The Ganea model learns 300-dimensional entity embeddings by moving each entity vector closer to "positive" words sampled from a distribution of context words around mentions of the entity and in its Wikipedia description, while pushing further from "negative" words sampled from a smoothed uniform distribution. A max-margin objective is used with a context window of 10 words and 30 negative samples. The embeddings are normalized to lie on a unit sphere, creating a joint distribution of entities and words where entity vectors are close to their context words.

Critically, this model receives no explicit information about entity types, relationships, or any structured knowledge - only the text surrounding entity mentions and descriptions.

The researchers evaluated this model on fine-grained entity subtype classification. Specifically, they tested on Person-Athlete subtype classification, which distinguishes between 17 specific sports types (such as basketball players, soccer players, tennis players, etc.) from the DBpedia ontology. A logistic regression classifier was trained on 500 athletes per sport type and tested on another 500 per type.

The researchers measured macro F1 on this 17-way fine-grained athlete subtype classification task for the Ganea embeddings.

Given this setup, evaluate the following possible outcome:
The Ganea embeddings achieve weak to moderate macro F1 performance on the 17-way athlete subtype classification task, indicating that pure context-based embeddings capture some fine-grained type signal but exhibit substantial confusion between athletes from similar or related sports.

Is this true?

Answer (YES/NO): NO